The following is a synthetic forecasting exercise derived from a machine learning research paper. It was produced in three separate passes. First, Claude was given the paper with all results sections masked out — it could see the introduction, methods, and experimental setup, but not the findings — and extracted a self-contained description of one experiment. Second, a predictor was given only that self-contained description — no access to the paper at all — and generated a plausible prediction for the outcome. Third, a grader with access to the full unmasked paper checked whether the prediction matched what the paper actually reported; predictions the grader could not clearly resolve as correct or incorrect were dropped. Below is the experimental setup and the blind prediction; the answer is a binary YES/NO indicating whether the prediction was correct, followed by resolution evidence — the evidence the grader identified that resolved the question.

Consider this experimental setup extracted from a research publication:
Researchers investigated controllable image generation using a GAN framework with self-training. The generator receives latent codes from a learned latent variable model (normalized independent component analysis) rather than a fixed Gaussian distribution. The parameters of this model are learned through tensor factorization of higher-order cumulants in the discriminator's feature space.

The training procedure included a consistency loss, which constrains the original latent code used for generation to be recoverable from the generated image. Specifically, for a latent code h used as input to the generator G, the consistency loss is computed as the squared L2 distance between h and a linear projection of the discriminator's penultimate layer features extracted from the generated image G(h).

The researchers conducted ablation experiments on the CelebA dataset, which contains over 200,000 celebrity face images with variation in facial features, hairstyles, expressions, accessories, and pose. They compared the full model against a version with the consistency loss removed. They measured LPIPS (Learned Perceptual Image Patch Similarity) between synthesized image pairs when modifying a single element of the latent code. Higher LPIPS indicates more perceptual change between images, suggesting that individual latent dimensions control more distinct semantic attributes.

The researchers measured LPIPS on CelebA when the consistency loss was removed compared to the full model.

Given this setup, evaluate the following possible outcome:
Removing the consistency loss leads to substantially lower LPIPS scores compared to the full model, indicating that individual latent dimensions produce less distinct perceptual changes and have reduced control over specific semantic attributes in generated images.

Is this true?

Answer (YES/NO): YES